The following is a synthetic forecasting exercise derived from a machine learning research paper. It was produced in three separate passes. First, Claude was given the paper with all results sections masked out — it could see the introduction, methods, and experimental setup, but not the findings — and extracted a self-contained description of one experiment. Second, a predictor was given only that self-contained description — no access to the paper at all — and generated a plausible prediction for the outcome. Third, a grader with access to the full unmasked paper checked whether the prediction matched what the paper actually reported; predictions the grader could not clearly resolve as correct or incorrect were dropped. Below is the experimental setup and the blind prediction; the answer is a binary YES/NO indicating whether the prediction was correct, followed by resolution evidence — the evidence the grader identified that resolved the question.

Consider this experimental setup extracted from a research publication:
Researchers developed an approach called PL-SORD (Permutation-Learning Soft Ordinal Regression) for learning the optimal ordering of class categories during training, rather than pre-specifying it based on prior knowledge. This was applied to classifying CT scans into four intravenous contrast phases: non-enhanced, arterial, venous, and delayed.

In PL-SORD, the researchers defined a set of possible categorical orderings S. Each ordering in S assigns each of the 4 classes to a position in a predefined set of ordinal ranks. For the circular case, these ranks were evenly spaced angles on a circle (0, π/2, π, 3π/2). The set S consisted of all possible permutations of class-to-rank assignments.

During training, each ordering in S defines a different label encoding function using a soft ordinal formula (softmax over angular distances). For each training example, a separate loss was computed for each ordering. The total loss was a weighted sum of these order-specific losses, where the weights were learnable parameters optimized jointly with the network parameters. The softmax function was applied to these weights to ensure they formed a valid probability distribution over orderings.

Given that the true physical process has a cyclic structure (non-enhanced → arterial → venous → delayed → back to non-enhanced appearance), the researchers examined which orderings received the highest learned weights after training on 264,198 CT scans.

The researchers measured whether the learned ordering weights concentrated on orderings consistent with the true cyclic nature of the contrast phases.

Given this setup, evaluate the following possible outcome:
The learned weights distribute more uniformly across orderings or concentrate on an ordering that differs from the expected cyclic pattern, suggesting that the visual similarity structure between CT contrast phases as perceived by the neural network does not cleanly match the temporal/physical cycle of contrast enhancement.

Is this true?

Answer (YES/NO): NO